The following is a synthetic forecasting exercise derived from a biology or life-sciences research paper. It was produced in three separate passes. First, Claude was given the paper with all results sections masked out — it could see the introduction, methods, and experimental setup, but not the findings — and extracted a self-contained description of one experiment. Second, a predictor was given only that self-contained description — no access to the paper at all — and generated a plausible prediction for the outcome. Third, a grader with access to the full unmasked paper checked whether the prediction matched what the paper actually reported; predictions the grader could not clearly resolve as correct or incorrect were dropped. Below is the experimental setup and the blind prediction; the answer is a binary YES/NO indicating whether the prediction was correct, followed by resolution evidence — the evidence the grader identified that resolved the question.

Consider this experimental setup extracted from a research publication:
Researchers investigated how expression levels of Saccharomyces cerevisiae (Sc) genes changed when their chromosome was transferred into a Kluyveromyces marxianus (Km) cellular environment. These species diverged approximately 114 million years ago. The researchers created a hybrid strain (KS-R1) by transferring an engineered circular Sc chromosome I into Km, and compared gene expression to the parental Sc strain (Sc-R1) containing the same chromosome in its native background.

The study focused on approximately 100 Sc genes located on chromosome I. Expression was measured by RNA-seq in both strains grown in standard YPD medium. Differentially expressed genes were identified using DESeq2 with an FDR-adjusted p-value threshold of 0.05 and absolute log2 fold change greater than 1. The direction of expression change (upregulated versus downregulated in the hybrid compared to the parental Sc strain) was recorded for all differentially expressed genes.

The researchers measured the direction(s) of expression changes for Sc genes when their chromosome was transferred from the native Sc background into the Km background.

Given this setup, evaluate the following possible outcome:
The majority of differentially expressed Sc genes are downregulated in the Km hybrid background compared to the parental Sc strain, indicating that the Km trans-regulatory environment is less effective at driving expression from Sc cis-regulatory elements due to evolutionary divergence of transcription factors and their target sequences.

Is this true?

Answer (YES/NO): NO